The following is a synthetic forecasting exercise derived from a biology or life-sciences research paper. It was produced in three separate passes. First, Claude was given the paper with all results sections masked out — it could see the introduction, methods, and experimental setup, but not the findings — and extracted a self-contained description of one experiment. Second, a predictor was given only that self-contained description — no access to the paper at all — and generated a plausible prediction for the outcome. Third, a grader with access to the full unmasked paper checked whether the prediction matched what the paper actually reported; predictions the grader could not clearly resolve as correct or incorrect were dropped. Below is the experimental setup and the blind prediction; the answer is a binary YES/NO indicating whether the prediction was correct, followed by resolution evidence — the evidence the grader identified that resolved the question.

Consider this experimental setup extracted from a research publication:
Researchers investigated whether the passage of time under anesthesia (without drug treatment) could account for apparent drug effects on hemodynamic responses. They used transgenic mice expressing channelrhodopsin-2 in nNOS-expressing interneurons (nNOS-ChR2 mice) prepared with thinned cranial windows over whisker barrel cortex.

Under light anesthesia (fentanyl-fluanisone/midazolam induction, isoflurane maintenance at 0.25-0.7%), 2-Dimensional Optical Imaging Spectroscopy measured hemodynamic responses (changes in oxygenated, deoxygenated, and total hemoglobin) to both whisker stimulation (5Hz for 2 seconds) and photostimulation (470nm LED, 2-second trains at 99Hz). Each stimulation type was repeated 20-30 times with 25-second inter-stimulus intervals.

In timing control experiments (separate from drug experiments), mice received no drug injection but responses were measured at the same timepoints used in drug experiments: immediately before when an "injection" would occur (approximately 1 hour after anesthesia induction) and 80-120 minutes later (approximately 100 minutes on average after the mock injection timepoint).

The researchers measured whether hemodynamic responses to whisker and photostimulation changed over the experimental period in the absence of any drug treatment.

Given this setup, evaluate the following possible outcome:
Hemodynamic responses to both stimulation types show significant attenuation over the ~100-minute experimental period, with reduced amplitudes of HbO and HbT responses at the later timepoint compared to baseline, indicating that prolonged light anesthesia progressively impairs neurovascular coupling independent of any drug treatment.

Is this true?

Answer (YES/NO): NO